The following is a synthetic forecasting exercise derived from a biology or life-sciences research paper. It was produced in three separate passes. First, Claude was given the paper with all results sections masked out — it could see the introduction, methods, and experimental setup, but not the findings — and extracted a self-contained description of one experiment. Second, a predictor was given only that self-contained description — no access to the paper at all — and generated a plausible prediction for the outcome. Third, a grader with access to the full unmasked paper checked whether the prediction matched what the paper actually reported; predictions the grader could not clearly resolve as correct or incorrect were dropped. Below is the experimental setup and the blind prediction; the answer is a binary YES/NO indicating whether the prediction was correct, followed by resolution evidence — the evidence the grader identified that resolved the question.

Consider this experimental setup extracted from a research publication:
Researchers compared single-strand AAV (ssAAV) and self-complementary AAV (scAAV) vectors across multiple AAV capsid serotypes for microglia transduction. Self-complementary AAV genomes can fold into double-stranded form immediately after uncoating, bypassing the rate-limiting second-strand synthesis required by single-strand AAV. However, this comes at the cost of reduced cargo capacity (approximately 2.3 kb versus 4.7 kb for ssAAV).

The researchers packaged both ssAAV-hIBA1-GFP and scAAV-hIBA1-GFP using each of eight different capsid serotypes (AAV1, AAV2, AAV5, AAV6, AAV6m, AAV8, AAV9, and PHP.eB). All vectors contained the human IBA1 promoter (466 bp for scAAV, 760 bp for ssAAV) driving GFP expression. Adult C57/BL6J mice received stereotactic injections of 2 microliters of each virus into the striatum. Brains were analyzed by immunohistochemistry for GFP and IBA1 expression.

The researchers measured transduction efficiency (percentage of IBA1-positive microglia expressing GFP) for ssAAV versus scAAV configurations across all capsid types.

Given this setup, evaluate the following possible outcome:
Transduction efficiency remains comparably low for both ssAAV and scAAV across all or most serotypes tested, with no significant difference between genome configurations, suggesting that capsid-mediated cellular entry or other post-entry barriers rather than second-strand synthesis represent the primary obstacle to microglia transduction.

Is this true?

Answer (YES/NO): NO